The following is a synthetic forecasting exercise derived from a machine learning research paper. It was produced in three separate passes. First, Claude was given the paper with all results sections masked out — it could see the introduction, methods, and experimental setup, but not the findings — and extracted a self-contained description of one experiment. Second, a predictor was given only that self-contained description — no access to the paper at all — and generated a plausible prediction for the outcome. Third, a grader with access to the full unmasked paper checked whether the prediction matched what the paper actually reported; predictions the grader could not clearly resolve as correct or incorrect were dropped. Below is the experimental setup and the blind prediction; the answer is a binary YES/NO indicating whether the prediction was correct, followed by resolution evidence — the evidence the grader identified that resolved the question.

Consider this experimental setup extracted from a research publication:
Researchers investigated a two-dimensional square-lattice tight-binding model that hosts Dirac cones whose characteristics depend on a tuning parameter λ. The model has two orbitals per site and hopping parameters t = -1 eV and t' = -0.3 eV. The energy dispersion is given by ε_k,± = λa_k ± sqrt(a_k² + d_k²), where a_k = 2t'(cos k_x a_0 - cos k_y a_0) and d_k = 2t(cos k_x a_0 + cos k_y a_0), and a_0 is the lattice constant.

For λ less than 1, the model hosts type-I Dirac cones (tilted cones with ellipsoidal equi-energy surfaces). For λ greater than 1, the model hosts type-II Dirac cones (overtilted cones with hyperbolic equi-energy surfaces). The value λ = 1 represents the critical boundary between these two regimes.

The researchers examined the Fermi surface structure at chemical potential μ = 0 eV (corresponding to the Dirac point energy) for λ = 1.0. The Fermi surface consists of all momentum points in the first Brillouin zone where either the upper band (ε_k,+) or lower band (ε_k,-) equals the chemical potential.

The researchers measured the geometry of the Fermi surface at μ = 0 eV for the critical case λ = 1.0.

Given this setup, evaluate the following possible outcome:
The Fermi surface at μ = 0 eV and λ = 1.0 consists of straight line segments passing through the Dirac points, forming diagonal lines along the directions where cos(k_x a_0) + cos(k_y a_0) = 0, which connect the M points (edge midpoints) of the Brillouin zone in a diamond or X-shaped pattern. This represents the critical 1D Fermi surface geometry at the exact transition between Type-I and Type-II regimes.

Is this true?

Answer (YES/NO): YES